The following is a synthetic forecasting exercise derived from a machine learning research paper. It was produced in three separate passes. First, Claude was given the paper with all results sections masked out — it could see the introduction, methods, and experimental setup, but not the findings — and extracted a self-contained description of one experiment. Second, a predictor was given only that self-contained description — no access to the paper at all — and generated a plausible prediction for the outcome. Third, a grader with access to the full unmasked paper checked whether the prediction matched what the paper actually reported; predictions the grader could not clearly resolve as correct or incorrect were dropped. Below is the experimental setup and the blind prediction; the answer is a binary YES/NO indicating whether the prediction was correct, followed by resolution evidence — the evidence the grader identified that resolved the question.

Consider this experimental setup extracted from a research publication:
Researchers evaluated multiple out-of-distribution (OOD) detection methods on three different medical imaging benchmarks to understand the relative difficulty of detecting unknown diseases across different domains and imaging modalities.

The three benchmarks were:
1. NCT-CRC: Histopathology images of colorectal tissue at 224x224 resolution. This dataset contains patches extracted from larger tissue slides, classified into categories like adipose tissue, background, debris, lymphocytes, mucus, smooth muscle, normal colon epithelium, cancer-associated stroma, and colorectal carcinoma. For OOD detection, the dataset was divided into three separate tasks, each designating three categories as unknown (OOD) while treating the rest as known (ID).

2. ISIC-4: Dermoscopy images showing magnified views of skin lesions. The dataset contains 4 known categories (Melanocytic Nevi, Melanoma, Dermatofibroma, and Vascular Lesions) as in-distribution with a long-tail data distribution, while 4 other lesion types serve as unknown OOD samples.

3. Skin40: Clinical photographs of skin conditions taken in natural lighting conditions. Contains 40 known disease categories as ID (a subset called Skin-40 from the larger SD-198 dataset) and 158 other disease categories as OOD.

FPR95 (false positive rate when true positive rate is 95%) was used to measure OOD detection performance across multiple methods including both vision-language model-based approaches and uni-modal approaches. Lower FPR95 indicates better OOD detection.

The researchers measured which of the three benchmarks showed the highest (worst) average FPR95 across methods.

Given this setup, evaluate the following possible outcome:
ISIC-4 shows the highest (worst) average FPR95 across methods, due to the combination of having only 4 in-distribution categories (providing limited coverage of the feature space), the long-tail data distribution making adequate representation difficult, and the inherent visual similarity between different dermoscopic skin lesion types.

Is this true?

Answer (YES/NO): NO